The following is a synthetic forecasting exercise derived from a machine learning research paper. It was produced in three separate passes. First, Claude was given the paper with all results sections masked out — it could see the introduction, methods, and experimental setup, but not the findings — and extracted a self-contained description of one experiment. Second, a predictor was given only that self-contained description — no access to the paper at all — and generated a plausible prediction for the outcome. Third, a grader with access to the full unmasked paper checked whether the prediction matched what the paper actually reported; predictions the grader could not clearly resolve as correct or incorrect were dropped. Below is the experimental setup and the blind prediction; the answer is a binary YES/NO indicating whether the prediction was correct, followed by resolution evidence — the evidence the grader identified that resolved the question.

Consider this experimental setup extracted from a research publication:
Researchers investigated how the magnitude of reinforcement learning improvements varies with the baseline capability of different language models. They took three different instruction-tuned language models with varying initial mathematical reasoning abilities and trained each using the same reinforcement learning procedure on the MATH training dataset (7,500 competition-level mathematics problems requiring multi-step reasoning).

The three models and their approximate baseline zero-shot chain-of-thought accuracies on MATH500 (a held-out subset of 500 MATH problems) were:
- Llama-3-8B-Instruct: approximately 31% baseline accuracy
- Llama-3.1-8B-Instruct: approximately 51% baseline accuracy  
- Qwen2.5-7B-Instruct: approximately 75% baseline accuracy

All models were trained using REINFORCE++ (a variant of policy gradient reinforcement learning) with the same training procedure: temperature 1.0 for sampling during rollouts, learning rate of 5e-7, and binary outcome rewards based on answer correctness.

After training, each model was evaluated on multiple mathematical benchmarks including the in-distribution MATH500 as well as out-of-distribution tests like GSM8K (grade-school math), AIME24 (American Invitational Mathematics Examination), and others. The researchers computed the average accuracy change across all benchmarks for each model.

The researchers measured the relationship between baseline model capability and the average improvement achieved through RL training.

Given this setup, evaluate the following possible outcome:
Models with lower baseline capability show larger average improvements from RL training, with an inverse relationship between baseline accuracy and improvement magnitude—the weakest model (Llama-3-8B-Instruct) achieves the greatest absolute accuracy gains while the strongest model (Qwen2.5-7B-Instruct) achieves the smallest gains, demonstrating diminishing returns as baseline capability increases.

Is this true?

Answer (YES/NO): NO